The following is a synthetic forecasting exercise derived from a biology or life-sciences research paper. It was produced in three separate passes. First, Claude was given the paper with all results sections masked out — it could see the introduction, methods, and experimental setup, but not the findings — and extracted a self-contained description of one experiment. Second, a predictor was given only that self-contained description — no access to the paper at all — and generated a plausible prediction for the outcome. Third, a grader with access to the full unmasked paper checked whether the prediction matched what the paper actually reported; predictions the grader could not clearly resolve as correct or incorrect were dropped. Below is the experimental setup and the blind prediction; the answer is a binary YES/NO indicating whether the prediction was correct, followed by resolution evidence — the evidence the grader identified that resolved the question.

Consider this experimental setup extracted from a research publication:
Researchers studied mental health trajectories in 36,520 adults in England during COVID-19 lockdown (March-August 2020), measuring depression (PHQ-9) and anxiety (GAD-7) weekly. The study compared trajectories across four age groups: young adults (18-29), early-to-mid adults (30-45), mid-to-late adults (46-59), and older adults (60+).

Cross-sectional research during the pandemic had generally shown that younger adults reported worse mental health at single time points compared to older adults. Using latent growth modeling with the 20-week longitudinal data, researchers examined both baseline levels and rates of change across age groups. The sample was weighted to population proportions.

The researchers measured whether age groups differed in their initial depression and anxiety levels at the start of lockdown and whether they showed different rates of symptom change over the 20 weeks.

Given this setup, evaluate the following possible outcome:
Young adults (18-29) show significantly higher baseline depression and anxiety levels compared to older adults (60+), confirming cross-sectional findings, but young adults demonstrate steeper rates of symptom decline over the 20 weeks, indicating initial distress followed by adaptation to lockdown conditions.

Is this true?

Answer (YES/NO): YES